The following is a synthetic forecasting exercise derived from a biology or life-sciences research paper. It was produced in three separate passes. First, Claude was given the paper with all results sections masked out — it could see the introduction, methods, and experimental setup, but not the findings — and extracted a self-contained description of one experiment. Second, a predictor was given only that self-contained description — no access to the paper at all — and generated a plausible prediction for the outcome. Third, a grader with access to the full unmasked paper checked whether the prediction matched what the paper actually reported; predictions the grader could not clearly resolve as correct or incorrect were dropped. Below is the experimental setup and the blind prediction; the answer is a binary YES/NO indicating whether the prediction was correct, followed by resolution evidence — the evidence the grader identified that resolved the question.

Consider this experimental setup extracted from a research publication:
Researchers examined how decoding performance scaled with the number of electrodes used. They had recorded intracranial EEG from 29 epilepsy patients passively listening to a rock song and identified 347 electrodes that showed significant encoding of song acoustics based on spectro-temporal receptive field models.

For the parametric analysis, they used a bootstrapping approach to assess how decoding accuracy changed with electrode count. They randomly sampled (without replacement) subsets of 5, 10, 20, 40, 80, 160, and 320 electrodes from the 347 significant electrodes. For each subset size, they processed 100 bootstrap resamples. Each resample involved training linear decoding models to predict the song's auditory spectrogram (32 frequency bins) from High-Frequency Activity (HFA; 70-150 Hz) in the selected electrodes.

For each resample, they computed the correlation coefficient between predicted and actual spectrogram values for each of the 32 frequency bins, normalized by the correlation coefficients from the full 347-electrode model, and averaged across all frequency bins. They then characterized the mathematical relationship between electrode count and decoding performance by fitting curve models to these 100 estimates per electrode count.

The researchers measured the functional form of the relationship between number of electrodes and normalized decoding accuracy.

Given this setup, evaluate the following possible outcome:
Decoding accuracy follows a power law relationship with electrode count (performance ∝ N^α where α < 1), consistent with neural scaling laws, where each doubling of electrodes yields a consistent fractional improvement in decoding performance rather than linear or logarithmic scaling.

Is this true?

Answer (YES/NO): NO